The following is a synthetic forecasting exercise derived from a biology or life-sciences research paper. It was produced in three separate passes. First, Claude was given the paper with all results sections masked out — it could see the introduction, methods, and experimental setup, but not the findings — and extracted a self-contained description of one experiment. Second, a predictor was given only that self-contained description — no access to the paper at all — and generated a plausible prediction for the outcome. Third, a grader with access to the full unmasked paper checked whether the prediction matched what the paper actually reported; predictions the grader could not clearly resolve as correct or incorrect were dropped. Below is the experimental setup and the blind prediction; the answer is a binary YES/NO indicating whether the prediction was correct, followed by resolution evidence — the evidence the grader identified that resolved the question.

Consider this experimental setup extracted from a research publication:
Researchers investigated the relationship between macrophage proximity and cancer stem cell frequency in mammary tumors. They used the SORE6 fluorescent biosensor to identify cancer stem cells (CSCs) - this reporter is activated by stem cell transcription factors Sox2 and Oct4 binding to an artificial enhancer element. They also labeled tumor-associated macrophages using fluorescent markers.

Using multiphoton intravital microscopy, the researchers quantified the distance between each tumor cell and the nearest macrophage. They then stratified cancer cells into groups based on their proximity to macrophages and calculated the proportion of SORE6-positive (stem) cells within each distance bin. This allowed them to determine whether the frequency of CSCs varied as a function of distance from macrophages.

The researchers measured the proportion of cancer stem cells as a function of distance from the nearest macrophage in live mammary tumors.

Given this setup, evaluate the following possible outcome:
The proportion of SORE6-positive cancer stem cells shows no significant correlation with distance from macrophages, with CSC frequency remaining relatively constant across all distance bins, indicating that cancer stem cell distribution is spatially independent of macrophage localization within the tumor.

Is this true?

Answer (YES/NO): NO